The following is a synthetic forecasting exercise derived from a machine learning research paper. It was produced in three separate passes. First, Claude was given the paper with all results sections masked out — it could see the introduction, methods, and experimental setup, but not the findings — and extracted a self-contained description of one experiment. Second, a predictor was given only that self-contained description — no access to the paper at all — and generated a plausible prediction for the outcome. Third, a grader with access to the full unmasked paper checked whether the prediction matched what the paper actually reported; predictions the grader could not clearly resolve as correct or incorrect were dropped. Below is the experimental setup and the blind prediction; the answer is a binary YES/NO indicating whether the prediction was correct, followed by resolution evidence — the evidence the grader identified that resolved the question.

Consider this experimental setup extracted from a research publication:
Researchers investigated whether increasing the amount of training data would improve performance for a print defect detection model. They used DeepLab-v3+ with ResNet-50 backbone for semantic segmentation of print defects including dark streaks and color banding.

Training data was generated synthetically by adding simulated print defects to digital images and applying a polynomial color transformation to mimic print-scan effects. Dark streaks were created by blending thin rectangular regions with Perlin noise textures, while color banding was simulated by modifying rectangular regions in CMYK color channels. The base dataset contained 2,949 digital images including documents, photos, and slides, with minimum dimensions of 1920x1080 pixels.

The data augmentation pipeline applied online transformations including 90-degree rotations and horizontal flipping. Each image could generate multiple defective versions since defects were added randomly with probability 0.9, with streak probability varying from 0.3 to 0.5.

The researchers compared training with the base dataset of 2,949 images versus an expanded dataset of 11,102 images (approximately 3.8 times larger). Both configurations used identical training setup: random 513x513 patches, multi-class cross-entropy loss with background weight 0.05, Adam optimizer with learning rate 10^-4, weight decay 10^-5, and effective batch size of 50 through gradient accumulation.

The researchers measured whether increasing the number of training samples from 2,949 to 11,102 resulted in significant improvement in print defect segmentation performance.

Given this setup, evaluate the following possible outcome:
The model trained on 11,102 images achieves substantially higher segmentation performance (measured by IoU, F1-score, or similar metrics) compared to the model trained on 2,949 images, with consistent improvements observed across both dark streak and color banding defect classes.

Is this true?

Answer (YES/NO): NO